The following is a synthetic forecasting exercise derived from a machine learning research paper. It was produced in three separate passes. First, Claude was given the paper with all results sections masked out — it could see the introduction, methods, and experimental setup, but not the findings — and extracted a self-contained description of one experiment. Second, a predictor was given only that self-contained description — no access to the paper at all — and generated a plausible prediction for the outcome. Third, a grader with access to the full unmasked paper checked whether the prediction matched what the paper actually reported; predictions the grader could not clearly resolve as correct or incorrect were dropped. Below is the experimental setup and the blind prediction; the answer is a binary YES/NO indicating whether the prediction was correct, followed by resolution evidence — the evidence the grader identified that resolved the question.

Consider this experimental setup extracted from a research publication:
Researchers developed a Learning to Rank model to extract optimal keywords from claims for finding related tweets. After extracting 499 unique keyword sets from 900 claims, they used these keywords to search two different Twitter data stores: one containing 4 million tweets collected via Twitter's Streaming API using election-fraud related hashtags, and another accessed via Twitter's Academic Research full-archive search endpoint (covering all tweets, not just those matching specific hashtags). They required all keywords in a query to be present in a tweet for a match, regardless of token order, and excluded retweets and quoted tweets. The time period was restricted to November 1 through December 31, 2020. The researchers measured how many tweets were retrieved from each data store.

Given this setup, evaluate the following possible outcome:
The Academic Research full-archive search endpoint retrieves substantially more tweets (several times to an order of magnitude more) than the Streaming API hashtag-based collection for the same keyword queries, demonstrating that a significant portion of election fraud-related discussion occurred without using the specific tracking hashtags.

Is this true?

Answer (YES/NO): YES